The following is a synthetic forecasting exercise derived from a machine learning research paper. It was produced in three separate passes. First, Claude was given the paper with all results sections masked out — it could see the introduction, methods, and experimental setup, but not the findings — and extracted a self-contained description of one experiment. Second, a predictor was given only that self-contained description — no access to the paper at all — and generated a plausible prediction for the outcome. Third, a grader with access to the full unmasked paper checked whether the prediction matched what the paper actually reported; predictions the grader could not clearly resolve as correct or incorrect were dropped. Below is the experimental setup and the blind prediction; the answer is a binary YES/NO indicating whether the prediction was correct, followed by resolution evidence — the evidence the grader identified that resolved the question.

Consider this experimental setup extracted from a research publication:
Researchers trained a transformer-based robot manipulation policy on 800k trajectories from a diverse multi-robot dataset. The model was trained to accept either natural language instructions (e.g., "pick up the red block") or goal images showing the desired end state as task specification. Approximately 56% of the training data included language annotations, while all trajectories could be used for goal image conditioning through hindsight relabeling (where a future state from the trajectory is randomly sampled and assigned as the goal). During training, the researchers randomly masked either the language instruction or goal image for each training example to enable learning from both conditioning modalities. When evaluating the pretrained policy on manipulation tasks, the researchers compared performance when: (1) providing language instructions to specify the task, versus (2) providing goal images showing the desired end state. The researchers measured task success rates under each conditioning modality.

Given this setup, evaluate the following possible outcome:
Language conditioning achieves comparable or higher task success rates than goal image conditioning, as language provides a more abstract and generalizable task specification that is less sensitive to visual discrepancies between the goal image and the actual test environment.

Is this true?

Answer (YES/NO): NO